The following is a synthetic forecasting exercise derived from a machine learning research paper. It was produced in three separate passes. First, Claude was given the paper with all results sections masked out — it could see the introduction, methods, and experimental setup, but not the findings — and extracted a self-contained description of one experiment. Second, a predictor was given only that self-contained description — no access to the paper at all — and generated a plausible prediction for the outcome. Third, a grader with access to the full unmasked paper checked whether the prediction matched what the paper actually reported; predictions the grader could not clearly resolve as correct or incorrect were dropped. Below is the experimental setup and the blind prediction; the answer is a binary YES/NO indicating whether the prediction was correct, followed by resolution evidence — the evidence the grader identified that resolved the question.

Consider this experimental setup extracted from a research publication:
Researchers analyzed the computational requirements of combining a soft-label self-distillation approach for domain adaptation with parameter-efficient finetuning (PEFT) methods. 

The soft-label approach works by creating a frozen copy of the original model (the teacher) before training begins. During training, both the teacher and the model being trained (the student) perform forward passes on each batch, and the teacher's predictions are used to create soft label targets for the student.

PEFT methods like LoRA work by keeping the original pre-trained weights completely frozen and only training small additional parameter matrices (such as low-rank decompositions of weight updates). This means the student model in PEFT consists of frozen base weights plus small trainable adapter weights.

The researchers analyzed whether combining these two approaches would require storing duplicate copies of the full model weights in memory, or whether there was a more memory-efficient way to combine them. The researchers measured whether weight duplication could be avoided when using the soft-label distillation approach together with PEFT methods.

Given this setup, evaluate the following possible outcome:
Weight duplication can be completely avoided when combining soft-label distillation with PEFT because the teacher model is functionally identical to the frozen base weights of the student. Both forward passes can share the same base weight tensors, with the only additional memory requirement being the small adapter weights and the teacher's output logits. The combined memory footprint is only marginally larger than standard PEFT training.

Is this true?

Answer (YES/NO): YES